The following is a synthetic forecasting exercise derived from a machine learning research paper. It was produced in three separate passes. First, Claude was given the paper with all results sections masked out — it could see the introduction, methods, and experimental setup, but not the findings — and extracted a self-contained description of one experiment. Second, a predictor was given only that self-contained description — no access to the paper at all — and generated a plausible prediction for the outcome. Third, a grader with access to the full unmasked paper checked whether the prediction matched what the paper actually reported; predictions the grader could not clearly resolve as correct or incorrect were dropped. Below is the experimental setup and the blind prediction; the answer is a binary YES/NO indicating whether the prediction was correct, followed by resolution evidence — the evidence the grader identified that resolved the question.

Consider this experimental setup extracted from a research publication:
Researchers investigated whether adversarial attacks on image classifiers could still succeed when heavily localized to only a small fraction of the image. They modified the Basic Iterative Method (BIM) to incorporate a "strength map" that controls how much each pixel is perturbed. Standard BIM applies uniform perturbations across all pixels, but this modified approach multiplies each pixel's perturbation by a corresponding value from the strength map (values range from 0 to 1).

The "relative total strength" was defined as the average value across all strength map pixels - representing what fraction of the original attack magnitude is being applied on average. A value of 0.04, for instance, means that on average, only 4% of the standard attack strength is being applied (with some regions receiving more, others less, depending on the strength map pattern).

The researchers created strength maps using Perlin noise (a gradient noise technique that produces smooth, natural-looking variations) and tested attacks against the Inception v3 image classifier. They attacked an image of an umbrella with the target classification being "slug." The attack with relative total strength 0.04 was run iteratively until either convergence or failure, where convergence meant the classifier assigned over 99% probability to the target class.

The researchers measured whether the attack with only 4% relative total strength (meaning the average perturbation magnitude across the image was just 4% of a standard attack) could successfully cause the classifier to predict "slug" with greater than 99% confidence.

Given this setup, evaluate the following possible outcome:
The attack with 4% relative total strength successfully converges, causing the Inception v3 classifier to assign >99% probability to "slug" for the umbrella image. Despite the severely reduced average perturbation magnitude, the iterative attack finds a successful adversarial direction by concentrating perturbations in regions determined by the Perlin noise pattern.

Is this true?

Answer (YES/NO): YES